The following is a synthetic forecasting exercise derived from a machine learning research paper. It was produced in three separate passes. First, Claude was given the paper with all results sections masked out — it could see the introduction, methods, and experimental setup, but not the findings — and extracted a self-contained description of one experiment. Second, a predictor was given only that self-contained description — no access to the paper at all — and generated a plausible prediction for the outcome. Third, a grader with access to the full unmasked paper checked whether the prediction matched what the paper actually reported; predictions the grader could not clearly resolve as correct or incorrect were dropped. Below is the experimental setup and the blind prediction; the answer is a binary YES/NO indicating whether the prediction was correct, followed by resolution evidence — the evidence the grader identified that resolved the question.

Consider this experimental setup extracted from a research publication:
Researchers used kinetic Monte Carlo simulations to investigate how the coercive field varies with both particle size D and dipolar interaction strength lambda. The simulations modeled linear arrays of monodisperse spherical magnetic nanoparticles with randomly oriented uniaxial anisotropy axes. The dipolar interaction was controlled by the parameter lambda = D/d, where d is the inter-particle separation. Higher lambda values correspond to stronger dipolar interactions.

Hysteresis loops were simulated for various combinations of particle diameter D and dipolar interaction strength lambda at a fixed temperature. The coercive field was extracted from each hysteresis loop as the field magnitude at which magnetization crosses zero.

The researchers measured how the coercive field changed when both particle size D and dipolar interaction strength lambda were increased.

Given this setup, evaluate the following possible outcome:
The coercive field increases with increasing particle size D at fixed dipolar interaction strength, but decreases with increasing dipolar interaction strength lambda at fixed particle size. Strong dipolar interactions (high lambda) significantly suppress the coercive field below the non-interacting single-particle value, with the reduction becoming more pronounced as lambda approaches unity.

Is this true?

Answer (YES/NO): NO